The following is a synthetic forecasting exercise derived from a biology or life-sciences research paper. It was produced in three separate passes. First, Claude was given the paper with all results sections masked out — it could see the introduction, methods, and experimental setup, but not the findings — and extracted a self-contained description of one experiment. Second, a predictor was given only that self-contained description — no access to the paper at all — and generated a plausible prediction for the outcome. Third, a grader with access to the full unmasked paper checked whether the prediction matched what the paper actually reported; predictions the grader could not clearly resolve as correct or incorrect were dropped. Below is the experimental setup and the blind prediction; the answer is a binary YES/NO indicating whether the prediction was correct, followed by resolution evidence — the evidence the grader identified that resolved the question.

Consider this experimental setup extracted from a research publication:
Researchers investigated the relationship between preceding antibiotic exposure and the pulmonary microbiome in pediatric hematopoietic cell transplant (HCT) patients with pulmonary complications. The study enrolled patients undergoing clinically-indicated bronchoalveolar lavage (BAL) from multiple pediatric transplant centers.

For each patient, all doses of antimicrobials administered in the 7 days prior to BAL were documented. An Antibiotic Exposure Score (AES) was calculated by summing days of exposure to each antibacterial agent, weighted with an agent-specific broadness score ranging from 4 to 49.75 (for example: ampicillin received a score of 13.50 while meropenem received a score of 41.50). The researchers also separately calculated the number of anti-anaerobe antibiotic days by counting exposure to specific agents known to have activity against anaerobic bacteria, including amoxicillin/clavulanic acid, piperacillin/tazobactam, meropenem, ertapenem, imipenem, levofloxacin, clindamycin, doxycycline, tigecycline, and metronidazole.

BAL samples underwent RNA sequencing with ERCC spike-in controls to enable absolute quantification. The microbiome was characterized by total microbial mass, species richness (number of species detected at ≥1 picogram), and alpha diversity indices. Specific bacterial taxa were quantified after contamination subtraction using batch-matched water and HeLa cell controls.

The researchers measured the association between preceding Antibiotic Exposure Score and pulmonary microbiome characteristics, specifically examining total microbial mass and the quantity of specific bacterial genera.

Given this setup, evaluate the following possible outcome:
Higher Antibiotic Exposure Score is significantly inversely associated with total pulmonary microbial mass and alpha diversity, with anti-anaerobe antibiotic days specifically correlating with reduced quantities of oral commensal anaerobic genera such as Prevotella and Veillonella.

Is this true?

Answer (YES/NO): NO